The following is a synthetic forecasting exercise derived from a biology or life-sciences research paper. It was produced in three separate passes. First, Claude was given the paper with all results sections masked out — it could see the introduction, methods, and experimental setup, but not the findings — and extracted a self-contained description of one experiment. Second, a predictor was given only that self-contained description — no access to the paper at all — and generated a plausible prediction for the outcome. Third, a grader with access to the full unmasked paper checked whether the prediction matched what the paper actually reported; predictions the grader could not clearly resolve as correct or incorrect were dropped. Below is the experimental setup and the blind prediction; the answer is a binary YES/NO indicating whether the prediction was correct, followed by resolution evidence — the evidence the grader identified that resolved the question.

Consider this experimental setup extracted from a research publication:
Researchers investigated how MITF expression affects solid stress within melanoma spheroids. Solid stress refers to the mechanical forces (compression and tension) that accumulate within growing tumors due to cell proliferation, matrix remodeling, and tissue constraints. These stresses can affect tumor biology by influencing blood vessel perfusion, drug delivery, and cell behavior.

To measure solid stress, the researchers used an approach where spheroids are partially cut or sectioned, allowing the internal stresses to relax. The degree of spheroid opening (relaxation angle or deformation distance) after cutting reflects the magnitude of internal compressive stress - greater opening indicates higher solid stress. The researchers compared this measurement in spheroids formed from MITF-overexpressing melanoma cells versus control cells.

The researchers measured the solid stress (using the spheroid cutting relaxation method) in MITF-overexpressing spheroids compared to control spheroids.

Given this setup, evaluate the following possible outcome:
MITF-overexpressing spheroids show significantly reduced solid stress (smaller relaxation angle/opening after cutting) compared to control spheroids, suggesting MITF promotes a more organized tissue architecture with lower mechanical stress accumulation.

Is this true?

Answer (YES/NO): YES